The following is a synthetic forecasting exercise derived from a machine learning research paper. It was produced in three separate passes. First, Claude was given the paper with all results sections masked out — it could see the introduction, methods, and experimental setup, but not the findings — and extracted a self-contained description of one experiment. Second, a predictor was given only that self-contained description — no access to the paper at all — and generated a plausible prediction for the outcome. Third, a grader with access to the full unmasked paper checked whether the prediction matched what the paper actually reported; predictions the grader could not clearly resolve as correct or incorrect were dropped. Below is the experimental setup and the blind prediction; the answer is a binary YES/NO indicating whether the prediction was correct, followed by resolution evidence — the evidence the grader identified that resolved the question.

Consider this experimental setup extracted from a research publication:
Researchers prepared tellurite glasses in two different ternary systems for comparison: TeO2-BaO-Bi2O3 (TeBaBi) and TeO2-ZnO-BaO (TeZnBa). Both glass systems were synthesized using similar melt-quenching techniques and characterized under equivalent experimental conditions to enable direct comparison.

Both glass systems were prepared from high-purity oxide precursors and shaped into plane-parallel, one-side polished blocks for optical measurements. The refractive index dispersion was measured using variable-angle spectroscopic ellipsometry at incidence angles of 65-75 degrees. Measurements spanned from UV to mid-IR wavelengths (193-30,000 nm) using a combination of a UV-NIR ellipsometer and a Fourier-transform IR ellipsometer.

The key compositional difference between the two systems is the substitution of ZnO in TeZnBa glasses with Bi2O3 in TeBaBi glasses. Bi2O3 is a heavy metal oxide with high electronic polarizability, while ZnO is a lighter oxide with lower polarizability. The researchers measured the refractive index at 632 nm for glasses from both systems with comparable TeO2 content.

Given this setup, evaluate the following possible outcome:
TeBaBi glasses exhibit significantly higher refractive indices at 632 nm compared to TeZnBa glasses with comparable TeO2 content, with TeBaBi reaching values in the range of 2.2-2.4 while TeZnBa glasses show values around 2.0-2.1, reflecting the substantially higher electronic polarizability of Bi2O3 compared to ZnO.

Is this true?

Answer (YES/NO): NO